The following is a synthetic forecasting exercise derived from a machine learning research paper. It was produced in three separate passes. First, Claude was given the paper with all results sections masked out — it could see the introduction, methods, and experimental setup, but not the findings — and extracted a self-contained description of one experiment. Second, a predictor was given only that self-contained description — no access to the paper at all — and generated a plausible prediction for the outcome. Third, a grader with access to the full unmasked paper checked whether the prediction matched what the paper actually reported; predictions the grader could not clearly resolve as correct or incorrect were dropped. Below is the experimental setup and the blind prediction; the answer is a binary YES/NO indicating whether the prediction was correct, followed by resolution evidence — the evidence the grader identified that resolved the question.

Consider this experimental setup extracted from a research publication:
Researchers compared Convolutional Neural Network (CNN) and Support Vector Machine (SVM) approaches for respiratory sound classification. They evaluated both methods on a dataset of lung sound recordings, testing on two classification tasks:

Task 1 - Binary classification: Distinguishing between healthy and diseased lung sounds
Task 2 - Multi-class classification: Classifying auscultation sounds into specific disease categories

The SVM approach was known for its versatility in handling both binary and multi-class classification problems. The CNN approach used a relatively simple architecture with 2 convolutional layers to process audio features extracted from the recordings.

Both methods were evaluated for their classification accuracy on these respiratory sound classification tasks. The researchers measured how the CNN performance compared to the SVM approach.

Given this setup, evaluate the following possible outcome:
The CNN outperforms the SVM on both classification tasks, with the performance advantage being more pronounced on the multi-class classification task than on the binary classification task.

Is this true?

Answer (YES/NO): NO